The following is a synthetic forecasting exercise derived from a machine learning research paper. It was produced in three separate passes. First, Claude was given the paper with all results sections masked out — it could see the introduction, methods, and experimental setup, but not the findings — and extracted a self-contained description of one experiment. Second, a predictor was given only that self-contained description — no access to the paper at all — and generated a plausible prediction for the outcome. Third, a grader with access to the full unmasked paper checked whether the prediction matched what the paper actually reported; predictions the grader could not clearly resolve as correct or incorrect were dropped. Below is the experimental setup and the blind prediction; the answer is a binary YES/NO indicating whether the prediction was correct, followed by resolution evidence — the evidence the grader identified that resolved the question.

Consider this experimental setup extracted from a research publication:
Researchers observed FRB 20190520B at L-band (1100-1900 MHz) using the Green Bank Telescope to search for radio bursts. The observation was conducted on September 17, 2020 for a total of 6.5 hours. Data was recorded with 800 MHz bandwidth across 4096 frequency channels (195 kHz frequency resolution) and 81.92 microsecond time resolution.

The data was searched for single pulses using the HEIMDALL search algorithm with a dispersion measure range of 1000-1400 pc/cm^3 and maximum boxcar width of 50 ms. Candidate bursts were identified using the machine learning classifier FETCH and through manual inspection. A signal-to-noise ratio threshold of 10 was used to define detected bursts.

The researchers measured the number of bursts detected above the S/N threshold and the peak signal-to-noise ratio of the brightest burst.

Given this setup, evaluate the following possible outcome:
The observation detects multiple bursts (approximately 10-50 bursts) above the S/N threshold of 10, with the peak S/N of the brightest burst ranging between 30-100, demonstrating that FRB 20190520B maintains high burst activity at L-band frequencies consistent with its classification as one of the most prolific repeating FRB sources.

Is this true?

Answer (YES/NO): NO